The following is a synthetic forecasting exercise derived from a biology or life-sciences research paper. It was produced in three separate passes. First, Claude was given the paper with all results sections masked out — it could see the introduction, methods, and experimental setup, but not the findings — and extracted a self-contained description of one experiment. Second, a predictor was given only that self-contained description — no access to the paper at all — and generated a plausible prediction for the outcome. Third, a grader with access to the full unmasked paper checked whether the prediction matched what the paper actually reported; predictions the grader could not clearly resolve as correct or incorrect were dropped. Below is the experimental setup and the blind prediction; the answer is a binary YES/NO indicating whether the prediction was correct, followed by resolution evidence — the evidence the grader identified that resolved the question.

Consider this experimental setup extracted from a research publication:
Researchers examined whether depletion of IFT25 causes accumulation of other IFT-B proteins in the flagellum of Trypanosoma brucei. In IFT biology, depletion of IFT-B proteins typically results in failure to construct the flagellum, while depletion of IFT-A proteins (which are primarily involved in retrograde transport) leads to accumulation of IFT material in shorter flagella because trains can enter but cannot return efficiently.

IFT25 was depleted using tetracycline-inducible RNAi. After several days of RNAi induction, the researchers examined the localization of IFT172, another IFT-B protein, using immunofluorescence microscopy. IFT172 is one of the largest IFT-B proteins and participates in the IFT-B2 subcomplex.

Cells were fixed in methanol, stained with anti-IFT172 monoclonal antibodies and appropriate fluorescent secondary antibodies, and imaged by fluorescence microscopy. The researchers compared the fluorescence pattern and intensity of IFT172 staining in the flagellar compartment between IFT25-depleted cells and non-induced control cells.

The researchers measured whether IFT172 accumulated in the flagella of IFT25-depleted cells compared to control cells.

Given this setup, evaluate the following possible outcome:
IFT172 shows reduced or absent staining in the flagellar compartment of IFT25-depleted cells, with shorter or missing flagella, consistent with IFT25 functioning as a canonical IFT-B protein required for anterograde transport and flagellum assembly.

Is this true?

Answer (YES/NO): NO